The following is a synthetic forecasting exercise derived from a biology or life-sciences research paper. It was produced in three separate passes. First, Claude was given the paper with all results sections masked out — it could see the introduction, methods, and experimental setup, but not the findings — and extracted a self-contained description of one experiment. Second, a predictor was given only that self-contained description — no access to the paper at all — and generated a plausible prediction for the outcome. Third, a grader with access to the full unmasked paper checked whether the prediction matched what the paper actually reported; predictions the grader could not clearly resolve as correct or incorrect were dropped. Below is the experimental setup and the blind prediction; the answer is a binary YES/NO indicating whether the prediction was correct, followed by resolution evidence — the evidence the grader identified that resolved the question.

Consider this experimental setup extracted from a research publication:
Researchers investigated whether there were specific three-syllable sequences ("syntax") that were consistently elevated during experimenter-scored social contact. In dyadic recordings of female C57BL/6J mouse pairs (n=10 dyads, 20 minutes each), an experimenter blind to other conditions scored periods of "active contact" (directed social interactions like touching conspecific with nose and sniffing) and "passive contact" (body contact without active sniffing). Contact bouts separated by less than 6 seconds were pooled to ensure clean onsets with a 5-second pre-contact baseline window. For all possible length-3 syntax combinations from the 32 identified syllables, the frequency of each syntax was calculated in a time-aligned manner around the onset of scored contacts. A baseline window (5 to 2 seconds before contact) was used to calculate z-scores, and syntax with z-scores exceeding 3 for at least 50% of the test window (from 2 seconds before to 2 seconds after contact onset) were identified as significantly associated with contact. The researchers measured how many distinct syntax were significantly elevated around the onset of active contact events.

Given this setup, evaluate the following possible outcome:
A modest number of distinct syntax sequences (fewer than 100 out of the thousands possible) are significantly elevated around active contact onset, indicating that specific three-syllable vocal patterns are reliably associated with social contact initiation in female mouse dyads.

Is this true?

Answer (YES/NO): NO